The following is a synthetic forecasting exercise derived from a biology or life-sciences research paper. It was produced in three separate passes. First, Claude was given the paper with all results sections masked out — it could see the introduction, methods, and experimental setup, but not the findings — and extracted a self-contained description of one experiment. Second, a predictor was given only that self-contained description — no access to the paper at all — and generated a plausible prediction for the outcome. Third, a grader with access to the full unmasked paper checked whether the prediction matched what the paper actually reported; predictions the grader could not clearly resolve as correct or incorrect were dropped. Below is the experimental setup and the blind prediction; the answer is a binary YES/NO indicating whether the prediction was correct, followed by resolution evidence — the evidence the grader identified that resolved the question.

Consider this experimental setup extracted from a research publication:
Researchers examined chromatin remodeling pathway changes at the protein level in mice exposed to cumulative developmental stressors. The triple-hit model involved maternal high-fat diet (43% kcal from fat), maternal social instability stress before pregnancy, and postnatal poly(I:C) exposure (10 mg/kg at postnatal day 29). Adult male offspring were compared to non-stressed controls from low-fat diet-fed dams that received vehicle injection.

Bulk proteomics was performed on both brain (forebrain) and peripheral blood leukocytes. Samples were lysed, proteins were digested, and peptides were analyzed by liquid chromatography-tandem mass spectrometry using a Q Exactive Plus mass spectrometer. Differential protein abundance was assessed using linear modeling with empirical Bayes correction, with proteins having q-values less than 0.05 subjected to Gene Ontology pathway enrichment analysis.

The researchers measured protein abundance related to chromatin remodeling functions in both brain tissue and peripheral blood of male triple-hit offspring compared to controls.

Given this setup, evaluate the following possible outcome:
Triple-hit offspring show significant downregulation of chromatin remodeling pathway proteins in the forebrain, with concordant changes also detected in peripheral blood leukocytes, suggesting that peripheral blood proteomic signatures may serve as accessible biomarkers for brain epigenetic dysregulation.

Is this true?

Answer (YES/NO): NO